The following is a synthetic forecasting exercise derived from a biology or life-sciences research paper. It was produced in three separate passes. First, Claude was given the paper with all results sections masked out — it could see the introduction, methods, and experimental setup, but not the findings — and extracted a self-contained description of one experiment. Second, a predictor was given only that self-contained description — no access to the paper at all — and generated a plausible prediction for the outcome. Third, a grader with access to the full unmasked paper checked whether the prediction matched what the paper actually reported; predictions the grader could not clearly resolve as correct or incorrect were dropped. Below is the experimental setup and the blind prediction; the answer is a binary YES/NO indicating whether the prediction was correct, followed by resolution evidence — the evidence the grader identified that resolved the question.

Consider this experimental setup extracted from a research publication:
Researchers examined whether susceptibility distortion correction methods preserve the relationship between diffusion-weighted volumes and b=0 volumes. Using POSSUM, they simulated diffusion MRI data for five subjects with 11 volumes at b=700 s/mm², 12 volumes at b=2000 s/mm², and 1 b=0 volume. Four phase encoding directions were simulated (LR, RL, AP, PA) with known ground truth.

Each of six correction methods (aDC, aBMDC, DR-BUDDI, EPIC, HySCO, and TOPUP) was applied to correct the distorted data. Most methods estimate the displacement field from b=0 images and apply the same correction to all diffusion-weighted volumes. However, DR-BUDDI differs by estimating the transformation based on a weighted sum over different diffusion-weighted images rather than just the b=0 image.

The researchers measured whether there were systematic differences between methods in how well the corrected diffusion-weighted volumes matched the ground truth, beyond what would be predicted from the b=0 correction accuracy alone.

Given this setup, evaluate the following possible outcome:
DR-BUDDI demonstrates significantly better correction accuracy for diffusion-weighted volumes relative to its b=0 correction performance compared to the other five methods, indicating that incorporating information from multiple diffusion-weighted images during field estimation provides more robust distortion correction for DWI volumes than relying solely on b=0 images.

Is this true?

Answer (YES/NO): NO